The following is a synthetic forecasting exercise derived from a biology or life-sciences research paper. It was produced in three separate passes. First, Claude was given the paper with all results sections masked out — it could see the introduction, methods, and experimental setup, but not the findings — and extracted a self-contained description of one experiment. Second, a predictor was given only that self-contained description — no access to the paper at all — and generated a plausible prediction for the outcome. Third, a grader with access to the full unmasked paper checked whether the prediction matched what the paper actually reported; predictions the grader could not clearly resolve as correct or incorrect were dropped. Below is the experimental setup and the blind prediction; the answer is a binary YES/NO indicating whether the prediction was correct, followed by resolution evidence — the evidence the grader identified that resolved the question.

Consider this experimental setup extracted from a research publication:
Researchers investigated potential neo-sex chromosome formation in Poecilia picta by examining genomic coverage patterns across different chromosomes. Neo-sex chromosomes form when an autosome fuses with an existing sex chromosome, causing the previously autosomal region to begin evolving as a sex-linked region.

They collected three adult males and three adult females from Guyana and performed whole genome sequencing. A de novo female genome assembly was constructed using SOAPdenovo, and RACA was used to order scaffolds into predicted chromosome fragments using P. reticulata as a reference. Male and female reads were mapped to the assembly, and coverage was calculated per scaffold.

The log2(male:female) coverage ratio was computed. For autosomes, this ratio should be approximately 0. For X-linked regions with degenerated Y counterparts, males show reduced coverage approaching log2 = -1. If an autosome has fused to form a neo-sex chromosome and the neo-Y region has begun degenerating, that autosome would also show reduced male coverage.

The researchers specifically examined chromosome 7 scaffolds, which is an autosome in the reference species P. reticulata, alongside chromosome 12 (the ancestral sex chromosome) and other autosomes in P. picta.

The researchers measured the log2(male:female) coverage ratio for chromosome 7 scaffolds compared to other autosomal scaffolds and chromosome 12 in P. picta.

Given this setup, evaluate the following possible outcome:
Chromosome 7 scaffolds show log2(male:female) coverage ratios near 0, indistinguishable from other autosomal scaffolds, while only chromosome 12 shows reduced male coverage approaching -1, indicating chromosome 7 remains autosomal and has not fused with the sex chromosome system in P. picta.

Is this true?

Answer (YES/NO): NO